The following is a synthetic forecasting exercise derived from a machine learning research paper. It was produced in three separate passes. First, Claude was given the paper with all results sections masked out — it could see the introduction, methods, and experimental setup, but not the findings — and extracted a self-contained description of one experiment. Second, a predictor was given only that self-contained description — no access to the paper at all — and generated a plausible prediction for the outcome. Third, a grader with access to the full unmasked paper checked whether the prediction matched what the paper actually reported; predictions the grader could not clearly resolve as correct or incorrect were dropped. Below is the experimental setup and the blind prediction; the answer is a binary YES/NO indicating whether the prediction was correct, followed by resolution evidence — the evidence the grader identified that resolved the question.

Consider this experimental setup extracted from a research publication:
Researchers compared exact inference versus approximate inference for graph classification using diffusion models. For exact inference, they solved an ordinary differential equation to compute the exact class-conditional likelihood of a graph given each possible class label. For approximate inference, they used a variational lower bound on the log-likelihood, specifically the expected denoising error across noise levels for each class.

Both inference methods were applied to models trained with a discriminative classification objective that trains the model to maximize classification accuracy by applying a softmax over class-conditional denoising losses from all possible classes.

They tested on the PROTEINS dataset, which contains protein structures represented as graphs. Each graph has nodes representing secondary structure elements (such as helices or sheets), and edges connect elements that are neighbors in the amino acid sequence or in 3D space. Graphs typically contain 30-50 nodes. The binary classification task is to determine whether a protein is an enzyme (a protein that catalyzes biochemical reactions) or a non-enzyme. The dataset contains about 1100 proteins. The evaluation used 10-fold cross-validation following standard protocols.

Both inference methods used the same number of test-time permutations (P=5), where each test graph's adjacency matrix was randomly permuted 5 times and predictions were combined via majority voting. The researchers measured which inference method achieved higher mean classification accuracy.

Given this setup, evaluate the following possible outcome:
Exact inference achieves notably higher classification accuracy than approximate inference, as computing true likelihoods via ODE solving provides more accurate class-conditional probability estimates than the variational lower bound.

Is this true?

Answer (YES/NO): NO